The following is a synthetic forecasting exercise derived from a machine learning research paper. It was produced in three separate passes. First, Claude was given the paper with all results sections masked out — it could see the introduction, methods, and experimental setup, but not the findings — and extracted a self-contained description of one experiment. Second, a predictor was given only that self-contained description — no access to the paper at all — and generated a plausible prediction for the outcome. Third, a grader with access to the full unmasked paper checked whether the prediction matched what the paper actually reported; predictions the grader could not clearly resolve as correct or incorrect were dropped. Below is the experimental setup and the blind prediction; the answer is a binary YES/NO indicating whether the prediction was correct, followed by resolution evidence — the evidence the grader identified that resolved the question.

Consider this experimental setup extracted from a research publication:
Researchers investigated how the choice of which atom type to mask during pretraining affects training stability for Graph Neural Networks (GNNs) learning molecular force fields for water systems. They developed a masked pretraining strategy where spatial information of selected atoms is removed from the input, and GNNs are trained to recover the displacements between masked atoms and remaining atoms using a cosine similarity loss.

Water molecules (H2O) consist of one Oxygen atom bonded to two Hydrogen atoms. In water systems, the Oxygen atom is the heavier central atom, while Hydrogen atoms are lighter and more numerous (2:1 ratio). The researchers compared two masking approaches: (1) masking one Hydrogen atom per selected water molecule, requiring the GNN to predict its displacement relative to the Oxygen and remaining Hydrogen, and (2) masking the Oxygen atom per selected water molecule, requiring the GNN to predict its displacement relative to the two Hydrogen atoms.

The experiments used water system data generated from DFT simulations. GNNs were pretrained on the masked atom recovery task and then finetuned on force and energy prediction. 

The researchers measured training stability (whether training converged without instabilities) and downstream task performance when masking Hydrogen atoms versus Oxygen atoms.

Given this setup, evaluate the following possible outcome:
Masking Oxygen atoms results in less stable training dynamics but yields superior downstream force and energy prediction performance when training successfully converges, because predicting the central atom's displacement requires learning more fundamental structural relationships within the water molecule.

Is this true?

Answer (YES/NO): NO